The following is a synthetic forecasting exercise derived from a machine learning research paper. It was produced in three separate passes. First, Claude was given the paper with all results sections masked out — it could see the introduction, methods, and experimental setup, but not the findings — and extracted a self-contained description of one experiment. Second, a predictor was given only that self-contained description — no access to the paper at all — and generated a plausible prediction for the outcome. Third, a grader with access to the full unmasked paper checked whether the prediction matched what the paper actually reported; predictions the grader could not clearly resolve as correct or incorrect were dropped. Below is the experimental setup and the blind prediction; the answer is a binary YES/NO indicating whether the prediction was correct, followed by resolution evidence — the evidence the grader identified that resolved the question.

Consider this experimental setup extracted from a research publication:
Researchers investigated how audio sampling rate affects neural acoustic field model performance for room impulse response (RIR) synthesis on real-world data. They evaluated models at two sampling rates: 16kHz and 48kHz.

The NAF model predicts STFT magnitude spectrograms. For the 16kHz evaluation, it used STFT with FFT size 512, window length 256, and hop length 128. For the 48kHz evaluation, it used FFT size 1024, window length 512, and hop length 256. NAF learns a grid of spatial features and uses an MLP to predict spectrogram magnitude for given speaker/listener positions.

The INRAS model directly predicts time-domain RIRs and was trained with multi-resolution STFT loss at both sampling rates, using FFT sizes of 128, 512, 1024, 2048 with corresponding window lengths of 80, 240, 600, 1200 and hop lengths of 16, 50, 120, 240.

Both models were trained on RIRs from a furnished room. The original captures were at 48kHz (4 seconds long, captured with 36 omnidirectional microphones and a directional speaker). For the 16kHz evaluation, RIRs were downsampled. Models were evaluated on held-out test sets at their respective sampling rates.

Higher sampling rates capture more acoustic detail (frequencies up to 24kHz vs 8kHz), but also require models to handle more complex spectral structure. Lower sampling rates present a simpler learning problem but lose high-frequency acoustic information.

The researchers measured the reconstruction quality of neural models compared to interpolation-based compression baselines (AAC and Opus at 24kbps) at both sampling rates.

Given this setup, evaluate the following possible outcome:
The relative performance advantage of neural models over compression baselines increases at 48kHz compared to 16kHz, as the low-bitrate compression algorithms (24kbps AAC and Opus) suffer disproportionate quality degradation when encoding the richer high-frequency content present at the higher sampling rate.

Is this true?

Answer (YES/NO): NO